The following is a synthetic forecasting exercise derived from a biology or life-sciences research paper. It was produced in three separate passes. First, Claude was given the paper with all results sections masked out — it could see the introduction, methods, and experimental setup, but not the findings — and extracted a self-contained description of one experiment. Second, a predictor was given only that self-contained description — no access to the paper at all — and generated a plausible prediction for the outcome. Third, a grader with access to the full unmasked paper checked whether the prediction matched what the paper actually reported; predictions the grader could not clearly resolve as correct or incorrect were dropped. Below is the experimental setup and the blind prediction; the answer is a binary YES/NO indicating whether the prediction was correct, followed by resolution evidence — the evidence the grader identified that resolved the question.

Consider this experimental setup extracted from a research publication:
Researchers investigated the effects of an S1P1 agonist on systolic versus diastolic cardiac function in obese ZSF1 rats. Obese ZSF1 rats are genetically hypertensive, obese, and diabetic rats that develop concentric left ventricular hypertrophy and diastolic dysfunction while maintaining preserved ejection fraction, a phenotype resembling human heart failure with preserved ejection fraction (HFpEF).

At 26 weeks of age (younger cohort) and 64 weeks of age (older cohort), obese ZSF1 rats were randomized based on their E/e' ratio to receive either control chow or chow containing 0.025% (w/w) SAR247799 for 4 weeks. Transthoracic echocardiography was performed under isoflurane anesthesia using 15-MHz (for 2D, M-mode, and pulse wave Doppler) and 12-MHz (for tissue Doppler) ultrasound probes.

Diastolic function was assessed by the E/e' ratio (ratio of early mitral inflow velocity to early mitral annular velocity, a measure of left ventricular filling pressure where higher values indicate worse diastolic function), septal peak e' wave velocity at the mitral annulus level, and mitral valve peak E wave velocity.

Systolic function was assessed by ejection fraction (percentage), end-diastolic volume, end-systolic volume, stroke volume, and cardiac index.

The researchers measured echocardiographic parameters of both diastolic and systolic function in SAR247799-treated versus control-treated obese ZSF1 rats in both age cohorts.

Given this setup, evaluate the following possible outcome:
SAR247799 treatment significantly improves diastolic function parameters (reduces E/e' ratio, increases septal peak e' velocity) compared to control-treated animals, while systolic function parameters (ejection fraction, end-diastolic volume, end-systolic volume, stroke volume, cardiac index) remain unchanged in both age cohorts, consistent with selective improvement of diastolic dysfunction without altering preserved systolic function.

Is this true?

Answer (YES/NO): YES